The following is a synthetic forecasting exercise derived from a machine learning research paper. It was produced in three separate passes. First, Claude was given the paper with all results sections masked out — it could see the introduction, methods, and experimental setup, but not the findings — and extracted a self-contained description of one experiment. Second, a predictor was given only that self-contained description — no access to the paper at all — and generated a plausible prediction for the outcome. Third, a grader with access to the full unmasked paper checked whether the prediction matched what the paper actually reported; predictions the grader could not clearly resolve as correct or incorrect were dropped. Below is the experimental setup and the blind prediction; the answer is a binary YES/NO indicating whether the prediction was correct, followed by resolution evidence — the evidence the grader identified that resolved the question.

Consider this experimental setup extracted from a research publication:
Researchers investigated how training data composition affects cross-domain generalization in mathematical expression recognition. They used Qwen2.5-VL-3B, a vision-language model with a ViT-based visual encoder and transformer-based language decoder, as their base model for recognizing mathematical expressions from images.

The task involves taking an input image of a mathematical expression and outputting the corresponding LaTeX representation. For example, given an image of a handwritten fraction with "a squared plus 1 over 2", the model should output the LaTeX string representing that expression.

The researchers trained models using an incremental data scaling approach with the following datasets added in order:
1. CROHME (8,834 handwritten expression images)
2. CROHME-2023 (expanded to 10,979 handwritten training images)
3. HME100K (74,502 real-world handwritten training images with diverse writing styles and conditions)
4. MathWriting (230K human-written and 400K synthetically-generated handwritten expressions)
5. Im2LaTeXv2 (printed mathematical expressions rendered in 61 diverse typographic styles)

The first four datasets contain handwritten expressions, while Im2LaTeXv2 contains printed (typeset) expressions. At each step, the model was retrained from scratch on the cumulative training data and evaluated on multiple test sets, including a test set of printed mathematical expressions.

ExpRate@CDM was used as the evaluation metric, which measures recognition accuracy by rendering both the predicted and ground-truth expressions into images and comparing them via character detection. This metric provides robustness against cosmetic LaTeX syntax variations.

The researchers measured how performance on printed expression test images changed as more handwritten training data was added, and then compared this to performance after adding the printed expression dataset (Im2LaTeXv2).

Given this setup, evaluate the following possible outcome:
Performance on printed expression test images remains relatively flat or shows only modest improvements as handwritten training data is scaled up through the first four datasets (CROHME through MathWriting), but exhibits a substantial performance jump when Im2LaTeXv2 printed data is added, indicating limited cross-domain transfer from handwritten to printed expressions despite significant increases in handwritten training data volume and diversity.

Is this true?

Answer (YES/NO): YES